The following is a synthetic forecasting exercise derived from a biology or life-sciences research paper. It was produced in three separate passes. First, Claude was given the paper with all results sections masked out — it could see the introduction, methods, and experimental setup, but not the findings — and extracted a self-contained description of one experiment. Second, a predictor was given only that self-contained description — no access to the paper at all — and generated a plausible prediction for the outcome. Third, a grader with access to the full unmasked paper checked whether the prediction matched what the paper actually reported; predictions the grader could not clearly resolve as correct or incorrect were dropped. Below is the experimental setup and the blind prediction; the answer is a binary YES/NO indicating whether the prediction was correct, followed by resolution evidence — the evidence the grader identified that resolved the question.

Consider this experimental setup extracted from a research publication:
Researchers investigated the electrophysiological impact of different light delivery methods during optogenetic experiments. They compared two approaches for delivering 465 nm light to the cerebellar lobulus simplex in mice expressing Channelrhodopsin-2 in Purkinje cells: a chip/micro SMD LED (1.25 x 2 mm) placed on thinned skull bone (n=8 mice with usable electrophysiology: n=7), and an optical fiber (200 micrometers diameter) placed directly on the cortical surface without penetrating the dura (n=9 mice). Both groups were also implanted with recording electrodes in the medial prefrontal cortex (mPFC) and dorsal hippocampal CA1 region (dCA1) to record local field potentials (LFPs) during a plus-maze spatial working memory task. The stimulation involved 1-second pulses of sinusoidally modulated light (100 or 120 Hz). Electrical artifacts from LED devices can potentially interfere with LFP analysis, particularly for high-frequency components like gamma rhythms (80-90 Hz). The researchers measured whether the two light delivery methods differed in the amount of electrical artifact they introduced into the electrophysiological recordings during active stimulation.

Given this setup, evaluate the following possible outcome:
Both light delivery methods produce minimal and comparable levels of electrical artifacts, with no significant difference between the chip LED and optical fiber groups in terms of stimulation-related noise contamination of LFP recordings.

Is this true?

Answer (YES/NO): NO